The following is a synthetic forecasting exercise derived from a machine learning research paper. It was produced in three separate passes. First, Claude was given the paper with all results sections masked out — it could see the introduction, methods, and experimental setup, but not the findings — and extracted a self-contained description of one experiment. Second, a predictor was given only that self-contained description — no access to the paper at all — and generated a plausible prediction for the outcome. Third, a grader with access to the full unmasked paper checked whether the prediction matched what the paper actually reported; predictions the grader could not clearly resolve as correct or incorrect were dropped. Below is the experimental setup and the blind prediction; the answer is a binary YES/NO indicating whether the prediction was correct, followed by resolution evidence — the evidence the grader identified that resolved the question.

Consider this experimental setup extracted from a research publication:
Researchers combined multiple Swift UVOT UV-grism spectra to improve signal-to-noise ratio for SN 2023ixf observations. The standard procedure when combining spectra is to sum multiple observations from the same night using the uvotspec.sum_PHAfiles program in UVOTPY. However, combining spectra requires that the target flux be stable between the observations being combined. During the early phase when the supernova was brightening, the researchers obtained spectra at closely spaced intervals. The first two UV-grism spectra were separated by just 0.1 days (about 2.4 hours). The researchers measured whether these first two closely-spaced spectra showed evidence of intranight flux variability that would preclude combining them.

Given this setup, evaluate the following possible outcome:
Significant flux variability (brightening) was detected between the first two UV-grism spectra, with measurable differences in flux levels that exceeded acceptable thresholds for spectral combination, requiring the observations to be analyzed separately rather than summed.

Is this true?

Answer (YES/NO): YES